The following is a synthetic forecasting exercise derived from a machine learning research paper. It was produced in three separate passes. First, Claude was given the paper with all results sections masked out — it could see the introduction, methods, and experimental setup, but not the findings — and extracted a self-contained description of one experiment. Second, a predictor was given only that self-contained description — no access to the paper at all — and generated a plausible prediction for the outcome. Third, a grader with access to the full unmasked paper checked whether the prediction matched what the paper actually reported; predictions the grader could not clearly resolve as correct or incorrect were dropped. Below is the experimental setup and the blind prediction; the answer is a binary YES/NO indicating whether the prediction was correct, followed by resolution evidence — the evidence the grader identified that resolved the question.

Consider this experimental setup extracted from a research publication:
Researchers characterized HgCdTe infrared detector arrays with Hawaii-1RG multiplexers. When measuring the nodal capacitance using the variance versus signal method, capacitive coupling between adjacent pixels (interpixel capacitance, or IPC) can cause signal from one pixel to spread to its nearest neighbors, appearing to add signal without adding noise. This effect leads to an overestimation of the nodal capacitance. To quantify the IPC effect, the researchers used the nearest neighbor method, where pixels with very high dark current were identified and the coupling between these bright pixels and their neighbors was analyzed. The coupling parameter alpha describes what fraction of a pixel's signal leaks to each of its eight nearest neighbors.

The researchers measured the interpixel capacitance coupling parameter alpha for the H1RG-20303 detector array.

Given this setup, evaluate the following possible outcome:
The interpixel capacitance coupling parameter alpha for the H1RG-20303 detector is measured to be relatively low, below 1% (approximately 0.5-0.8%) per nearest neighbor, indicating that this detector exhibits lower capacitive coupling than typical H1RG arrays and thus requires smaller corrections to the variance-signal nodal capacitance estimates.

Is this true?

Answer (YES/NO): NO